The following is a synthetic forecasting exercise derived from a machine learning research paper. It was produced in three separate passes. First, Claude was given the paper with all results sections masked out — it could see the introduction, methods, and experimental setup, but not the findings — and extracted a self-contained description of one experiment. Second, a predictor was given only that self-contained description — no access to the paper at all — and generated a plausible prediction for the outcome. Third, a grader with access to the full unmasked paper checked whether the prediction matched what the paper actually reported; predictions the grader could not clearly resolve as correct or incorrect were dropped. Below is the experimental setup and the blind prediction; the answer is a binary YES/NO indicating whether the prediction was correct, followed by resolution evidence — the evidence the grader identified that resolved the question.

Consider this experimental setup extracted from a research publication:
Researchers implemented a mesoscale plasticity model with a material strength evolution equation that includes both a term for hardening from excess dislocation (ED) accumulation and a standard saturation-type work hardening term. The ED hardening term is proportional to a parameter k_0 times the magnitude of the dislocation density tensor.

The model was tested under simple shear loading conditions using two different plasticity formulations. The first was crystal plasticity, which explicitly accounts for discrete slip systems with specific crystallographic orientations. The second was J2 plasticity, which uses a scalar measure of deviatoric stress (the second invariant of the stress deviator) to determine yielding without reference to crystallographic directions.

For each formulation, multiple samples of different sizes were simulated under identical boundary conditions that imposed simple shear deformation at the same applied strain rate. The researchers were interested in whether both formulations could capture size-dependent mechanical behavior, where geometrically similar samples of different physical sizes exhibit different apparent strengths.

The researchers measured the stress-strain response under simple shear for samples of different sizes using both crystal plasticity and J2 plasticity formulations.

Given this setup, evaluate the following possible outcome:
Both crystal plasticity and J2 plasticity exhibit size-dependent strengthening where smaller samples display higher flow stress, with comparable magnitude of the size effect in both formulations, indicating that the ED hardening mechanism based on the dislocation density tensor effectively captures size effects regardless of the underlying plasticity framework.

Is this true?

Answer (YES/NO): YES